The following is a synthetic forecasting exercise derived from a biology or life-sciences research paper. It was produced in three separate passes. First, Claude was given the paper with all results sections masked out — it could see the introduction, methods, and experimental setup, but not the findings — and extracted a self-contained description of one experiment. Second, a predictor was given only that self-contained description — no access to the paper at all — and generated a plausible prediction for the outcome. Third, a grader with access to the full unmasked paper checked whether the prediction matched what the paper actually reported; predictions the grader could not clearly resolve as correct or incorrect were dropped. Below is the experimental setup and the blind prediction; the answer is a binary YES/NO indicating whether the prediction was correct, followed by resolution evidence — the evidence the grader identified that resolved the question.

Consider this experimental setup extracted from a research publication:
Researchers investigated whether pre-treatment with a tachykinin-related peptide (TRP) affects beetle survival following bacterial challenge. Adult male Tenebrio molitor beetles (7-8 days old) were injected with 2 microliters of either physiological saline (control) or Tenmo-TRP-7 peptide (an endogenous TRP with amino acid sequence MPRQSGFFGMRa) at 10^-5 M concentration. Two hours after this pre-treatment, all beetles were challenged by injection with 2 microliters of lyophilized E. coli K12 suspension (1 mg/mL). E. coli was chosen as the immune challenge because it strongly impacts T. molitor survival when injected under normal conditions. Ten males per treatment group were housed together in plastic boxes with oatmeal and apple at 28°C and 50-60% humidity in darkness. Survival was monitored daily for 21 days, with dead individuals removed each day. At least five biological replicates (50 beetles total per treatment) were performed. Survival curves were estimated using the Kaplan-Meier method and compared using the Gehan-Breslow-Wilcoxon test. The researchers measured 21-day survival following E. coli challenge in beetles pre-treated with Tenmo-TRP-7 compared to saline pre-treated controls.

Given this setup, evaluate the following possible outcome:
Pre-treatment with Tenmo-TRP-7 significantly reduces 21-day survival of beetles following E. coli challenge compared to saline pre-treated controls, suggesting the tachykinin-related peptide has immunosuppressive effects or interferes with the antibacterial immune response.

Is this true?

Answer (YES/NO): NO